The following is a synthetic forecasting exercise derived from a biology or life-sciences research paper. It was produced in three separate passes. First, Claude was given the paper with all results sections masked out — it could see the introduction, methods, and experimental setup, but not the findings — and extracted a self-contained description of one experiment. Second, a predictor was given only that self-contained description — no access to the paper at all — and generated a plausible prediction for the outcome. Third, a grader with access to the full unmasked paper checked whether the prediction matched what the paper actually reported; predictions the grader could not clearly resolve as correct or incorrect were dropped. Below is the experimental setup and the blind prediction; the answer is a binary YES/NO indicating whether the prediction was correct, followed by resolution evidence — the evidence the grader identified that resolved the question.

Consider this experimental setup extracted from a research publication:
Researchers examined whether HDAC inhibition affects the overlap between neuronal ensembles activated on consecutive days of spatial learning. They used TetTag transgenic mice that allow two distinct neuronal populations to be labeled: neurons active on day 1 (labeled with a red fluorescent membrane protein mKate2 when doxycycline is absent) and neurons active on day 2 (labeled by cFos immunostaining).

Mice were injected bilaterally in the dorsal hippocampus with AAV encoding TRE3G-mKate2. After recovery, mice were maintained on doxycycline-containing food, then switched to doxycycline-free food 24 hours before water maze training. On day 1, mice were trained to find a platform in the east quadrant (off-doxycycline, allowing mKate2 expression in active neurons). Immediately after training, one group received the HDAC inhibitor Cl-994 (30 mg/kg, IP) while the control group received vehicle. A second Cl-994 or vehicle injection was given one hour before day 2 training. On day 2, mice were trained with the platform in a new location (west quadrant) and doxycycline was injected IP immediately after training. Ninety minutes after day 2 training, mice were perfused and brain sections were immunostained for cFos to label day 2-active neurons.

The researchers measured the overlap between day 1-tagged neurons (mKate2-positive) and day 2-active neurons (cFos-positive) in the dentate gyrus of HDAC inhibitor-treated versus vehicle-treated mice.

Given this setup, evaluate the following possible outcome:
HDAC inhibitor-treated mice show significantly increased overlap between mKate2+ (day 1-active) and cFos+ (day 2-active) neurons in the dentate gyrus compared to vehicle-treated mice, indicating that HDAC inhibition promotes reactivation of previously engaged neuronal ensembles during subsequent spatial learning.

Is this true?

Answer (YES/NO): YES